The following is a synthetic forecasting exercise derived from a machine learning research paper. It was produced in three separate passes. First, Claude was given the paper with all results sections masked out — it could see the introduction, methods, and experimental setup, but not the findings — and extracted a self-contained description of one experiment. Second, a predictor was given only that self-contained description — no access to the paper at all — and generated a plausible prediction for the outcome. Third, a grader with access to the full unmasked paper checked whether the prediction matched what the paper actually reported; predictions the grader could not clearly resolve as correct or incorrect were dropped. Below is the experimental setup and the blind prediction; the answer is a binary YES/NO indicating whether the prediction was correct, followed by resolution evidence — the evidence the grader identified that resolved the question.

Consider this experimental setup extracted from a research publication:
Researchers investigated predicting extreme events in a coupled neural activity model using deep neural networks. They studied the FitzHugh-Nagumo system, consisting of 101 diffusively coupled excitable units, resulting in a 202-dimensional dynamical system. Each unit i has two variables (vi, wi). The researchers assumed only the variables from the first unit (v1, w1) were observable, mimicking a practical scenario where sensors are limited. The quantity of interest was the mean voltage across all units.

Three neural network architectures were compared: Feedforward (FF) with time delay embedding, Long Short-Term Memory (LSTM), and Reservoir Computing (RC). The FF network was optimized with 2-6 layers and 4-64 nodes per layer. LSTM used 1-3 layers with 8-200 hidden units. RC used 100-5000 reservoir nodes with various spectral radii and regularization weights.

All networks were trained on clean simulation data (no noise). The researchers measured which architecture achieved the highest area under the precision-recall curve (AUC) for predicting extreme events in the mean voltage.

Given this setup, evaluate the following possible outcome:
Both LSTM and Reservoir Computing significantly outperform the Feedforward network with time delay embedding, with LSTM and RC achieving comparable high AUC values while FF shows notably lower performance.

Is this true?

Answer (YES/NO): NO